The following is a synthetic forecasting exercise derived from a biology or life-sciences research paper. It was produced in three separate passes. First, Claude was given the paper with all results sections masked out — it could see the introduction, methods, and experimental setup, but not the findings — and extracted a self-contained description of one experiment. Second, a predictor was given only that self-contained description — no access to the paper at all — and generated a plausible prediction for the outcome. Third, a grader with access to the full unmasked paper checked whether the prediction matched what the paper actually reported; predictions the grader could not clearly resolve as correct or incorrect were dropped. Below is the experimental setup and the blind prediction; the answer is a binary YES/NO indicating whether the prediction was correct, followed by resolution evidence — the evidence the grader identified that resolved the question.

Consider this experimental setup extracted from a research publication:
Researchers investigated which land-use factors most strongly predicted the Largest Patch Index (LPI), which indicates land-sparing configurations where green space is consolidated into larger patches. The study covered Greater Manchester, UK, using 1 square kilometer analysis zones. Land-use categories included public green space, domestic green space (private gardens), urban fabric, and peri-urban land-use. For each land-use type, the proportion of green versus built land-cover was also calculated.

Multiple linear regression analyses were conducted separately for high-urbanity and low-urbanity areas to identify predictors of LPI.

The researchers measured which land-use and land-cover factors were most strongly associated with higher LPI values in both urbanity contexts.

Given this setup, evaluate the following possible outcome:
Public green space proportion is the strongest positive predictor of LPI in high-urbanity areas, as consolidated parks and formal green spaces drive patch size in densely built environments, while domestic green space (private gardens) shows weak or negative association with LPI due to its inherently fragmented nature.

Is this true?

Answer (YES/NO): NO